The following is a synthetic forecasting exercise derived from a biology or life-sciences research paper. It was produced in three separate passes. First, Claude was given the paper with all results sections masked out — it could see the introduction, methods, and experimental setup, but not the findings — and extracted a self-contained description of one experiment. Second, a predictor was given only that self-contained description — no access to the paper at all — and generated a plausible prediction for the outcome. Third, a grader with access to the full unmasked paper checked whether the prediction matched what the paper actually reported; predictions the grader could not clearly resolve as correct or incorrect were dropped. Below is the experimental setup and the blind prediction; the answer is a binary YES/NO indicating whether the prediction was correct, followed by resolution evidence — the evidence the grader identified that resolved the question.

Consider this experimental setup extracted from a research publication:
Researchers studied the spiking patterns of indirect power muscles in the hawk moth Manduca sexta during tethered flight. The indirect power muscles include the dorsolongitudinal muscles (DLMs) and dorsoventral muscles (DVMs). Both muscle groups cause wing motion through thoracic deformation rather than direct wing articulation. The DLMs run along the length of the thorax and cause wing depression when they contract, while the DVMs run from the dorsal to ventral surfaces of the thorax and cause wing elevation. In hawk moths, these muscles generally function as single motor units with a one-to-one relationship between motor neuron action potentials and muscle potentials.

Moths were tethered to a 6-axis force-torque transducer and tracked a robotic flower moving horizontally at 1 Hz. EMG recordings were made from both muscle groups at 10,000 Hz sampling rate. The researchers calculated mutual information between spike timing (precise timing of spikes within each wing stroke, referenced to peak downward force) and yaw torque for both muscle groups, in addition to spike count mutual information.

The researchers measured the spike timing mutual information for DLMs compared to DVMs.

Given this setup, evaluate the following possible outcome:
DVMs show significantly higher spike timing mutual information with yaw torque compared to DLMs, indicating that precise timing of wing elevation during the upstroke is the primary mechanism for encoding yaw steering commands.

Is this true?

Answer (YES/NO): NO